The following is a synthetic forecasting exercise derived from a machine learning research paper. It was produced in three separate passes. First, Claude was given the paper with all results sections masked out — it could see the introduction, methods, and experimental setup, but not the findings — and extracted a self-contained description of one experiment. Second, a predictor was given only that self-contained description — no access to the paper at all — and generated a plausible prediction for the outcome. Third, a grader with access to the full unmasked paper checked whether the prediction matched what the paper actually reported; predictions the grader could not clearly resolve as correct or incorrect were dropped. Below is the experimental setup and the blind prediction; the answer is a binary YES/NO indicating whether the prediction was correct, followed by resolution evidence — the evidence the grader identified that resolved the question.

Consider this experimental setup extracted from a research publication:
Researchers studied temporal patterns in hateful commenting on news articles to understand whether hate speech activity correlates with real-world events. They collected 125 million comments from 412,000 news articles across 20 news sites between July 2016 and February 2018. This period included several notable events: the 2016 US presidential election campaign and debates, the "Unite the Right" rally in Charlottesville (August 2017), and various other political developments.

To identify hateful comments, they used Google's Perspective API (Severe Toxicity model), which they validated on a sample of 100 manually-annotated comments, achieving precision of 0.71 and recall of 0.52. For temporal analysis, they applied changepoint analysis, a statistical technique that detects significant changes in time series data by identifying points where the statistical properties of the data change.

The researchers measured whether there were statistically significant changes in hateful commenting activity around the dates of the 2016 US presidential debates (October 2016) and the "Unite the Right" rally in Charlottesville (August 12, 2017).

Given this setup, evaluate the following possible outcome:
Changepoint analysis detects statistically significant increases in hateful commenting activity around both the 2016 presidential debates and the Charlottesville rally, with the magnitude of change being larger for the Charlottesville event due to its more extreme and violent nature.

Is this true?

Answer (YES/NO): NO